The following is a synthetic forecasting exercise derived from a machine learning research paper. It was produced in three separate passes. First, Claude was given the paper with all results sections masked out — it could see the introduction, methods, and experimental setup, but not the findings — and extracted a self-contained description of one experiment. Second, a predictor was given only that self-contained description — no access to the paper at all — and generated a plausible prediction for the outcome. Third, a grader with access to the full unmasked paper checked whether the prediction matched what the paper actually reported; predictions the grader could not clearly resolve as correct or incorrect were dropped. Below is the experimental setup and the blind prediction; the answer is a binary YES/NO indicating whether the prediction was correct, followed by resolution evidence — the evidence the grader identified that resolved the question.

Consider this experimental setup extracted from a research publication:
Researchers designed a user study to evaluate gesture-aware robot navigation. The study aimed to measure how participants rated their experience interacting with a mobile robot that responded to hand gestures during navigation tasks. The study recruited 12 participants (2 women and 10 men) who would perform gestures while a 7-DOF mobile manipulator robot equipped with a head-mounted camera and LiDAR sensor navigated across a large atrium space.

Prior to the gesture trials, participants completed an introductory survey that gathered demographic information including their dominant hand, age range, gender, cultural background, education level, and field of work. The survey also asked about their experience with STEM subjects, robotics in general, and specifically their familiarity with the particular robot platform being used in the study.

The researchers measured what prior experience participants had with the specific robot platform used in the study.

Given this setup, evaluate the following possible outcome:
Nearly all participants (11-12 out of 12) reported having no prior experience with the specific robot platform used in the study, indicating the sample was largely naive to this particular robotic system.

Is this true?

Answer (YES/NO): NO